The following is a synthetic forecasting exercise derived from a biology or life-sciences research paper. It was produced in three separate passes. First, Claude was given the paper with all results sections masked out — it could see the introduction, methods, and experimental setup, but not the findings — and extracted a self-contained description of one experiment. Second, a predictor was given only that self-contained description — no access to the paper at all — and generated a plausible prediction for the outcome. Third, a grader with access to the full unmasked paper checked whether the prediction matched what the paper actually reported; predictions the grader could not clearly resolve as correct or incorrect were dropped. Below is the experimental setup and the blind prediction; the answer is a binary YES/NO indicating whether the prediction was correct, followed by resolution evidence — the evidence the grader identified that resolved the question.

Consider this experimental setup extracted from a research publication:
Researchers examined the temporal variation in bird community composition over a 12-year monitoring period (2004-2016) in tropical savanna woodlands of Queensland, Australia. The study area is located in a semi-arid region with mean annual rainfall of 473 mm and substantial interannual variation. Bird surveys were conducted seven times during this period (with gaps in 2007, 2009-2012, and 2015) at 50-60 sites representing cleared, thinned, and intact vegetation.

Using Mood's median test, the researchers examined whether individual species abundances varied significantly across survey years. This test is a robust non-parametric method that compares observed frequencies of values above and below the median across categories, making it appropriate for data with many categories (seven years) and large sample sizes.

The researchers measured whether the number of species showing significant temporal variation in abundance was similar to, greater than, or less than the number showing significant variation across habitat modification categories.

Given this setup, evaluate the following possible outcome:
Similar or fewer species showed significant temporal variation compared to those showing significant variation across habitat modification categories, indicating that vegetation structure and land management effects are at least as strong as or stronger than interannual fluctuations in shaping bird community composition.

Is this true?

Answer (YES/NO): NO